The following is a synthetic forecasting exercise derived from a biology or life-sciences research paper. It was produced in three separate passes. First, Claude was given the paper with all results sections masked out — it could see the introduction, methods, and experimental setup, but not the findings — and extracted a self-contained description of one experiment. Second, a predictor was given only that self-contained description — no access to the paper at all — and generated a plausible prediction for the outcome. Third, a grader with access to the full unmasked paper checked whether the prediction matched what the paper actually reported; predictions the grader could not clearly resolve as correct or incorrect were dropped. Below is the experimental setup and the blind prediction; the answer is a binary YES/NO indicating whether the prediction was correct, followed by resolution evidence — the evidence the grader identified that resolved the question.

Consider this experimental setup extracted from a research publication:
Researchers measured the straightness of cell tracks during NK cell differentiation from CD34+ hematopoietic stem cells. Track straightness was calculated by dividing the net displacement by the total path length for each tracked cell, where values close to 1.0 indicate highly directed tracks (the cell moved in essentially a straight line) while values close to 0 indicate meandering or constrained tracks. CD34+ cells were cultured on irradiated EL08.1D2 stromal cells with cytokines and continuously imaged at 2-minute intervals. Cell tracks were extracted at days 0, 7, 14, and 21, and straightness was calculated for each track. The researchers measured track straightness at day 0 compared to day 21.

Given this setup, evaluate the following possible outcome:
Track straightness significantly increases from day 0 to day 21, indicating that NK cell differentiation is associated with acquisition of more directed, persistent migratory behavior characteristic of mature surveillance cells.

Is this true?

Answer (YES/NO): YES